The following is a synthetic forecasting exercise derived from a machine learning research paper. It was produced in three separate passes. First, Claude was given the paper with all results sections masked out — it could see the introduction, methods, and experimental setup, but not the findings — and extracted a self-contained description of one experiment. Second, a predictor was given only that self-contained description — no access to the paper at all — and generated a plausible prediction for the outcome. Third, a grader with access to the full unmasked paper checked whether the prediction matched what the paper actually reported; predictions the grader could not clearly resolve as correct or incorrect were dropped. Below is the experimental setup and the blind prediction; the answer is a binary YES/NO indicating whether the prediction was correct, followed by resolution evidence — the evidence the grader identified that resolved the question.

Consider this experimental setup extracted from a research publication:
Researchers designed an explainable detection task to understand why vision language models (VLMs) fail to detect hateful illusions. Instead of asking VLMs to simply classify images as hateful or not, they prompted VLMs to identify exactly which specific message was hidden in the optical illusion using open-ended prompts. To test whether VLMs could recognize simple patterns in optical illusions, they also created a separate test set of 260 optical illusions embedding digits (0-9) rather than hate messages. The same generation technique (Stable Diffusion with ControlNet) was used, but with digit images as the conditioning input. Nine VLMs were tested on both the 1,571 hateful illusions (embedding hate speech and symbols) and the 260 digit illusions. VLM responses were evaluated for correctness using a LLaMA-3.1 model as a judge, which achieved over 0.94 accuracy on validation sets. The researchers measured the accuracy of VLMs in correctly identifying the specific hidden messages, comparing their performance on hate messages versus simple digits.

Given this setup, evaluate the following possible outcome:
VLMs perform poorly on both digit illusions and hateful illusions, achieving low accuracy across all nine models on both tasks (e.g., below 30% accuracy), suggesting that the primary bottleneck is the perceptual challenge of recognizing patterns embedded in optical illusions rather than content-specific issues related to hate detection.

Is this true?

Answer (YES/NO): YES